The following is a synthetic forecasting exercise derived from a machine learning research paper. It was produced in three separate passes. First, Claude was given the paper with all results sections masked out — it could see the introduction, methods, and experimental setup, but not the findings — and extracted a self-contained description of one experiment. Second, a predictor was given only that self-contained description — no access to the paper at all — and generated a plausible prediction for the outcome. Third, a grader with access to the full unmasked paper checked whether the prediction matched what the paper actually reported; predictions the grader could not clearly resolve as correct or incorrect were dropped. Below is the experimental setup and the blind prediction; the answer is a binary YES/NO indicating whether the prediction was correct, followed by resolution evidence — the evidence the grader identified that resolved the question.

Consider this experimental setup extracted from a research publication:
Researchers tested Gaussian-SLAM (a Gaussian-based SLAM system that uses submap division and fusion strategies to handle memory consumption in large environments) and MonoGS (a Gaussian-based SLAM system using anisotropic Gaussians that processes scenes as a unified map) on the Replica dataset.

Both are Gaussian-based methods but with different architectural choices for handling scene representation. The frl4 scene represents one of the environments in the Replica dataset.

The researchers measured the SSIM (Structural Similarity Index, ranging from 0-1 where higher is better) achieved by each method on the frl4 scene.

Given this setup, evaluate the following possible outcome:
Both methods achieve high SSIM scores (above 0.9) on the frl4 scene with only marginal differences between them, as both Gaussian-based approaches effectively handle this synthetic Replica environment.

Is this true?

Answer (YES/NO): NO